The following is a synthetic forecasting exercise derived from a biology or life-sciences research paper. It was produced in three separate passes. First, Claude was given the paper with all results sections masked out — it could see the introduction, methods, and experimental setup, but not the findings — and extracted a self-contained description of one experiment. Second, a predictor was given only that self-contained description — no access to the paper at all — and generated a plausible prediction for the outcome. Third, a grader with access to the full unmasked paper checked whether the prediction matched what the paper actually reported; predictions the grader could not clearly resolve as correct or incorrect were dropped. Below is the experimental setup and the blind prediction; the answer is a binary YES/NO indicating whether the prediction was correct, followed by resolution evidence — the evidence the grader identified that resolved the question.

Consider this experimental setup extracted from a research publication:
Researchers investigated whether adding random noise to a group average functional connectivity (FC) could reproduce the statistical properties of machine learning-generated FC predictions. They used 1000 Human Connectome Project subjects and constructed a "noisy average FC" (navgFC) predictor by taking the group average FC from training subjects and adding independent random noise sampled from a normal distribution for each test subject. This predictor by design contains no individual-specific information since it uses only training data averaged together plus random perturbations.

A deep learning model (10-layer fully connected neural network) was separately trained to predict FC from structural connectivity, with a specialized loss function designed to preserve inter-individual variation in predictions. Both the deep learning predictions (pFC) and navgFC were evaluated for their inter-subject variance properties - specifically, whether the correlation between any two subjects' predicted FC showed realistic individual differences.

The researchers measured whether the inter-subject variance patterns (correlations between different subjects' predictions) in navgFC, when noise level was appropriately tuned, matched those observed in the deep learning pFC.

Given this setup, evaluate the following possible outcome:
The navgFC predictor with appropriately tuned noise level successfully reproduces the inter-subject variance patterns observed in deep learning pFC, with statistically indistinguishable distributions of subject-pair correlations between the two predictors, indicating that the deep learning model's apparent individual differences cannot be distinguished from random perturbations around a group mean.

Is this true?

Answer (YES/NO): YES